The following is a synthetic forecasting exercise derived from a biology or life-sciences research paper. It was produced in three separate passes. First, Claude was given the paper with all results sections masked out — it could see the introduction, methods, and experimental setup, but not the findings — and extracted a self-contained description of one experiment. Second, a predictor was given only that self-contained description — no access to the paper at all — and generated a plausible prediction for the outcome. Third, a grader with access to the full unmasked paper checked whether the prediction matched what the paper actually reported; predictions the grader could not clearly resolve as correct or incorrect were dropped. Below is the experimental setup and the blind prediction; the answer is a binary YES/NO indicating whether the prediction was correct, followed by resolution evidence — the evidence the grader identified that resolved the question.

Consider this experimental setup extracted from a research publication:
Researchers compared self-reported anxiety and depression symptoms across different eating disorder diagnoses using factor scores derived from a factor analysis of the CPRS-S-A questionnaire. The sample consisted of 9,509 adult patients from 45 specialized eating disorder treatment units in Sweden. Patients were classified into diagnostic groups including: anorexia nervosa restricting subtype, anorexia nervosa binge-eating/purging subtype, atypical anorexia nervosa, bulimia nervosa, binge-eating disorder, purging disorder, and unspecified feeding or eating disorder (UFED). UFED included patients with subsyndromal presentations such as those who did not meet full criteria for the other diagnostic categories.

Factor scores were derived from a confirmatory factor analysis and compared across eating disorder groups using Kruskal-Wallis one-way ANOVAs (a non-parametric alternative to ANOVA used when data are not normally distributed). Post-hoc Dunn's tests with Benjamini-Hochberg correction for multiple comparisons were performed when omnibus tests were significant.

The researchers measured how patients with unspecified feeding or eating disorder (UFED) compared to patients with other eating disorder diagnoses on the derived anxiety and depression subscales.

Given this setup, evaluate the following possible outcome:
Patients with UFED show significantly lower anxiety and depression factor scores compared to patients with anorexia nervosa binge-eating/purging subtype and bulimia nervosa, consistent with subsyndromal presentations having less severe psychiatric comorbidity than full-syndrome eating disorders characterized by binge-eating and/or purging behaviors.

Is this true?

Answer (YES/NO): YES